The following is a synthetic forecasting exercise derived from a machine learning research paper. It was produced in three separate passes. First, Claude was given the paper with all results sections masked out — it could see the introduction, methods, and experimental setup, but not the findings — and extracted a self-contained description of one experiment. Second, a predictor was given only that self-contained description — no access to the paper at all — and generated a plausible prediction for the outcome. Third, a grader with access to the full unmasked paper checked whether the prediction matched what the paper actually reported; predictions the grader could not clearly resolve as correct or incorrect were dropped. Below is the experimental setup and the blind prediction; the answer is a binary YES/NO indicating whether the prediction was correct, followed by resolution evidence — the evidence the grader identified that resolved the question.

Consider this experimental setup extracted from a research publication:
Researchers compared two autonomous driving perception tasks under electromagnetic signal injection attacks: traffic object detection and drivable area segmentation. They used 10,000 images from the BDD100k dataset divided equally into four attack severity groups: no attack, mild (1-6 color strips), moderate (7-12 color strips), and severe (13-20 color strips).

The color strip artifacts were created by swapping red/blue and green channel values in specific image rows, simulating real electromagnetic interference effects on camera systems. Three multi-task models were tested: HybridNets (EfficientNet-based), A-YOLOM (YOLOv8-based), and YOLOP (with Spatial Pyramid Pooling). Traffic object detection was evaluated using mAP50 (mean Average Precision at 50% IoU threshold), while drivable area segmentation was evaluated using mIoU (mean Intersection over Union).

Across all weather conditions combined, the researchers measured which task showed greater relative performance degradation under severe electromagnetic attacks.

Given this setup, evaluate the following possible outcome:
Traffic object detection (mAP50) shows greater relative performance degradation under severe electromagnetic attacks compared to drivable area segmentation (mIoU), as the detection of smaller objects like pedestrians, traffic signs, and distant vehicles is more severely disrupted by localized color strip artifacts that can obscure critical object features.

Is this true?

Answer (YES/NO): YES